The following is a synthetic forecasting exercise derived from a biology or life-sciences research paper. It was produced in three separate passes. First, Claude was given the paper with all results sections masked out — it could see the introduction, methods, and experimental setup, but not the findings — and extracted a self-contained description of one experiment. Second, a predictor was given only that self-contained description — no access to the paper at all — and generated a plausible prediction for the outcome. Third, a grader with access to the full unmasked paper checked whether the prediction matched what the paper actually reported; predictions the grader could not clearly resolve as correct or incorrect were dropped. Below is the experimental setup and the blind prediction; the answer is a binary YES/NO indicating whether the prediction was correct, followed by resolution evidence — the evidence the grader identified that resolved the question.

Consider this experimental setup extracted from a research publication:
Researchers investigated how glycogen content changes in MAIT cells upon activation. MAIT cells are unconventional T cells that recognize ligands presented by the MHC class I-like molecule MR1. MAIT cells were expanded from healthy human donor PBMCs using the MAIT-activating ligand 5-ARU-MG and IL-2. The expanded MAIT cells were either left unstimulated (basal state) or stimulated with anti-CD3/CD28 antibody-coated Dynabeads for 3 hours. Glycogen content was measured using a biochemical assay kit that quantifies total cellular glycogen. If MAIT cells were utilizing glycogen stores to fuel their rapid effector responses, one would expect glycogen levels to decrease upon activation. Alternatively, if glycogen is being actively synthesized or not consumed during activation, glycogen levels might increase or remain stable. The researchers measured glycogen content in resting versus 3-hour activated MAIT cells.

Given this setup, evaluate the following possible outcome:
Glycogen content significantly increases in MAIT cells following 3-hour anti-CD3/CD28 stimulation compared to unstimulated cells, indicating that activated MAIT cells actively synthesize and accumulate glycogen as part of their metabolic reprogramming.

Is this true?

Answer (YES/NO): NO